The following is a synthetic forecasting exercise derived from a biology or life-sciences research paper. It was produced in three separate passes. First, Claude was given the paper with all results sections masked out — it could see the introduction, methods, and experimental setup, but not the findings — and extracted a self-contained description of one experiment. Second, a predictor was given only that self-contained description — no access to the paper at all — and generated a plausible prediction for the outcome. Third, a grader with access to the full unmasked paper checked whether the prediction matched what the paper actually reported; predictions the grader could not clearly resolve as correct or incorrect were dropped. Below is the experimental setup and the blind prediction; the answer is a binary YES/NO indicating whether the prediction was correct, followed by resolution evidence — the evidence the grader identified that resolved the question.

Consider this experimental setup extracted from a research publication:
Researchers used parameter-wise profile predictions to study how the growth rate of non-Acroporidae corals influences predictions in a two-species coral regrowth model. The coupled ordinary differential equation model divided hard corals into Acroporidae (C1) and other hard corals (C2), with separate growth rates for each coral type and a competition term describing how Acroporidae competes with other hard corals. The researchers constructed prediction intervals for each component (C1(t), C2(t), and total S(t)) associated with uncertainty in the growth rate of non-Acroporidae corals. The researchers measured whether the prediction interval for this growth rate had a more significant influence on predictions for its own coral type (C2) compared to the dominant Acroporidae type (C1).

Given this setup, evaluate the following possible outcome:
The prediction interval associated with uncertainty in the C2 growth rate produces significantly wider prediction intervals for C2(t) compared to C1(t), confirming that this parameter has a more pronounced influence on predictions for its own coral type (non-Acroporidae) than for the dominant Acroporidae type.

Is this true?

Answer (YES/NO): YES